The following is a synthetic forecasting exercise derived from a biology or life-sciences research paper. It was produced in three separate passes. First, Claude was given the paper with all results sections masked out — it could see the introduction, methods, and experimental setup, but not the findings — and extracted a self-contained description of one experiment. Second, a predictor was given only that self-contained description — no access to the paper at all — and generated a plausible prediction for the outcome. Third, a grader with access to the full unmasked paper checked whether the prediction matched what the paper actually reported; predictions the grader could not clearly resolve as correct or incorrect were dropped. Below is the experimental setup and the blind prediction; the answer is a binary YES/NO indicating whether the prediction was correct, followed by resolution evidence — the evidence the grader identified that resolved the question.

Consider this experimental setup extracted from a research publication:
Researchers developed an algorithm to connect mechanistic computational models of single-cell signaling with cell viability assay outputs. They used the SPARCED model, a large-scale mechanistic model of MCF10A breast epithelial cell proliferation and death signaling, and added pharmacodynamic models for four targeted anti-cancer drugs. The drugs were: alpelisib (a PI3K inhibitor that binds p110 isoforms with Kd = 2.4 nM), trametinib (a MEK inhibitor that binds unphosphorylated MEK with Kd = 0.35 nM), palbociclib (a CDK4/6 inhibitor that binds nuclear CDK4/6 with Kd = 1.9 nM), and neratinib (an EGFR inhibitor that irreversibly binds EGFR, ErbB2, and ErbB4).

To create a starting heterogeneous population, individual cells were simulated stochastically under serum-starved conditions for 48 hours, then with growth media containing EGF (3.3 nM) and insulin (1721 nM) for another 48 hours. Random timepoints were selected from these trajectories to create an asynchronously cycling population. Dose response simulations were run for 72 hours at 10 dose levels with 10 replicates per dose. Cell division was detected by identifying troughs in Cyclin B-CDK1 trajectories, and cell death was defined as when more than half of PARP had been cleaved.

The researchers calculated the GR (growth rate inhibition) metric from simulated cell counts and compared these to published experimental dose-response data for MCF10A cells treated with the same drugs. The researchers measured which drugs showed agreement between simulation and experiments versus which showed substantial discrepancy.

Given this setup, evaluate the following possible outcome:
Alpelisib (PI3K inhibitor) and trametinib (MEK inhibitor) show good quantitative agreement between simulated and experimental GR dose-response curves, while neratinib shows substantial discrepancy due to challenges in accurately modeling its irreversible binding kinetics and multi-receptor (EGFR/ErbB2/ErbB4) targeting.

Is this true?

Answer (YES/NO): NO